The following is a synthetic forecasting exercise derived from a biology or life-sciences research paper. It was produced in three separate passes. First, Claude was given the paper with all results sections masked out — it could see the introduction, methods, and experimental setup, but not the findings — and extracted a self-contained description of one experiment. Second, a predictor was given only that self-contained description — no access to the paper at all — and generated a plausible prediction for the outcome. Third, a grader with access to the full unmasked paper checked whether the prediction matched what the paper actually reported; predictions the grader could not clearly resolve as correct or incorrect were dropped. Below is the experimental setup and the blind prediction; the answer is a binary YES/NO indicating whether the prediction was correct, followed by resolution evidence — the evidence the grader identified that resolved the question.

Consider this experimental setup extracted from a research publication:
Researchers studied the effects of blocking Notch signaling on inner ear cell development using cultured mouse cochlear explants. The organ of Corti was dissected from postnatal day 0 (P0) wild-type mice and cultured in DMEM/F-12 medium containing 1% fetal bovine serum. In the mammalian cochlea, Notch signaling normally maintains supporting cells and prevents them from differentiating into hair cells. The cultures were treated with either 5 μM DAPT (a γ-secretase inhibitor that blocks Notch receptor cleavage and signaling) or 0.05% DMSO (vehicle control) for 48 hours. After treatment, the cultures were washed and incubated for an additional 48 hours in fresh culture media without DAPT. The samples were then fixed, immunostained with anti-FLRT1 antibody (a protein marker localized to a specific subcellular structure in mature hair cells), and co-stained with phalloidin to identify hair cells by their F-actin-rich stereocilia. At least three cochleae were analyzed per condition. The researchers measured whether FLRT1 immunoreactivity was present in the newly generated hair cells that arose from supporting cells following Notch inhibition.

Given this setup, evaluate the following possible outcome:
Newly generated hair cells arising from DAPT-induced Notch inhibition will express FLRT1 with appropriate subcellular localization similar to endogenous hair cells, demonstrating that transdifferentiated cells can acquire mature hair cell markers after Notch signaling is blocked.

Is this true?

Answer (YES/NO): NO